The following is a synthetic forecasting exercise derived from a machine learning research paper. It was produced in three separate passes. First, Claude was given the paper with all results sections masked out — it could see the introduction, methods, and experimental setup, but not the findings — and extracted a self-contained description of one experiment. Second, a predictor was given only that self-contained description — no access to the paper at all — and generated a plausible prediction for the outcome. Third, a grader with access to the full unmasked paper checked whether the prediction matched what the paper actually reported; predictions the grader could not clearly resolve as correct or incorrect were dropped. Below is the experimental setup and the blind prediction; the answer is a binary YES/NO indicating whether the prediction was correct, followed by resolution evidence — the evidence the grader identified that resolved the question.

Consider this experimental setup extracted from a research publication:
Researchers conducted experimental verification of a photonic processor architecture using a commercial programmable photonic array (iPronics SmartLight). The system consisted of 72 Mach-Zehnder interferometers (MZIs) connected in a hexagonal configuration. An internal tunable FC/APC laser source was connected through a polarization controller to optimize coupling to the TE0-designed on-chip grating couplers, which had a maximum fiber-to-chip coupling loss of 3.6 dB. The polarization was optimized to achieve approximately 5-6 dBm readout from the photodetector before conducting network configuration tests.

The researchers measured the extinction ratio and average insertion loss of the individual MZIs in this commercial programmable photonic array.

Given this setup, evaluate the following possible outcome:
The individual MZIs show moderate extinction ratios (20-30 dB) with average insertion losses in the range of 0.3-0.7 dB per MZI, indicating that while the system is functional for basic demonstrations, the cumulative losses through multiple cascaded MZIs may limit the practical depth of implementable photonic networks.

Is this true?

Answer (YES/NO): NO